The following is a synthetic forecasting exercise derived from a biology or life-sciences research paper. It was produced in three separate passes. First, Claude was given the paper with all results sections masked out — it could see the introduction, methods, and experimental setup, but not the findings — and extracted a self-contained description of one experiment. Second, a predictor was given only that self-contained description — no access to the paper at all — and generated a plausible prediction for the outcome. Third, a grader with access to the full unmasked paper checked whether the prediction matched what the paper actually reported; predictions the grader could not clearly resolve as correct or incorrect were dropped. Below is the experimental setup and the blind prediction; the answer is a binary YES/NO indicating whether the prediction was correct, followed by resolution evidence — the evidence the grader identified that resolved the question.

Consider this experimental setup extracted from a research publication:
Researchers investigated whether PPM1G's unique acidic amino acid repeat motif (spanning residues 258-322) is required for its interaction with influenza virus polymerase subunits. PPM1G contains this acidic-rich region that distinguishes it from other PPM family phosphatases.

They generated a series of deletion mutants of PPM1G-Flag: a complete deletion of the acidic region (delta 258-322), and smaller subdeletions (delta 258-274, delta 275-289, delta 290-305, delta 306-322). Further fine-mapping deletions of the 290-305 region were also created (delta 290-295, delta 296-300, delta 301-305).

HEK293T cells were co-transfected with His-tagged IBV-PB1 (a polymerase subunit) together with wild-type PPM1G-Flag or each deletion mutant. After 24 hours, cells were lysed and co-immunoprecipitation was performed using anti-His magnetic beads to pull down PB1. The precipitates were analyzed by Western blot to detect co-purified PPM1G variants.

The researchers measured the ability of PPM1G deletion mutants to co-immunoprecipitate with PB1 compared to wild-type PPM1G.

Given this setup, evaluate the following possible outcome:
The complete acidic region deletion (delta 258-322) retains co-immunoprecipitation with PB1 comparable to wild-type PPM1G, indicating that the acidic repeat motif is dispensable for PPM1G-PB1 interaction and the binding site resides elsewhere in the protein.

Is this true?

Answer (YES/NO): NO